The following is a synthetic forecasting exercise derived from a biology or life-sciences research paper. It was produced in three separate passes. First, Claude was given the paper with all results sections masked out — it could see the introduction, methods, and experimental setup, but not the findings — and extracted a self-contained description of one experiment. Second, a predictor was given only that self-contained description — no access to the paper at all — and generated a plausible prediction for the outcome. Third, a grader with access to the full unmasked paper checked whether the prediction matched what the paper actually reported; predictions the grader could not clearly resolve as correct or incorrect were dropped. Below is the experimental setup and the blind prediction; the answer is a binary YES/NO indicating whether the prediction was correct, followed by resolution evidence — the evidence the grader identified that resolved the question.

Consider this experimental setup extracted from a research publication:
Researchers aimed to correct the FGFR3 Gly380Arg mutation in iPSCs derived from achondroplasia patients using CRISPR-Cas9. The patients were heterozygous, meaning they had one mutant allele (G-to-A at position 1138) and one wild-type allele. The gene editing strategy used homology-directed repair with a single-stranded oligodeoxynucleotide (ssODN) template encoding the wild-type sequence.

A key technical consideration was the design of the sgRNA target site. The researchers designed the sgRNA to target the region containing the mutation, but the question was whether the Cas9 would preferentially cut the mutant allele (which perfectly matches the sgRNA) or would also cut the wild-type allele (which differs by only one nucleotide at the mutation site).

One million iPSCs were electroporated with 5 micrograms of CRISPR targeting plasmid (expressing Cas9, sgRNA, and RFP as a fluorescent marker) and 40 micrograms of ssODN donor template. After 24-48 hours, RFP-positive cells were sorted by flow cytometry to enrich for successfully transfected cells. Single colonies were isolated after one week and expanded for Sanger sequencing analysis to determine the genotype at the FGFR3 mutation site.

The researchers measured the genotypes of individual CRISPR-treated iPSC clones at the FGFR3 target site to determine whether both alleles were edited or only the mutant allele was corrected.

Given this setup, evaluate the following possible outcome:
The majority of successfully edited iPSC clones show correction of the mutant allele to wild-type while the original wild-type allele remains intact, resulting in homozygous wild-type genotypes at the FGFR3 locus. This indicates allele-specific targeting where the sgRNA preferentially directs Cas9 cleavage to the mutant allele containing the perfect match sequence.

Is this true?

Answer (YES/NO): NO